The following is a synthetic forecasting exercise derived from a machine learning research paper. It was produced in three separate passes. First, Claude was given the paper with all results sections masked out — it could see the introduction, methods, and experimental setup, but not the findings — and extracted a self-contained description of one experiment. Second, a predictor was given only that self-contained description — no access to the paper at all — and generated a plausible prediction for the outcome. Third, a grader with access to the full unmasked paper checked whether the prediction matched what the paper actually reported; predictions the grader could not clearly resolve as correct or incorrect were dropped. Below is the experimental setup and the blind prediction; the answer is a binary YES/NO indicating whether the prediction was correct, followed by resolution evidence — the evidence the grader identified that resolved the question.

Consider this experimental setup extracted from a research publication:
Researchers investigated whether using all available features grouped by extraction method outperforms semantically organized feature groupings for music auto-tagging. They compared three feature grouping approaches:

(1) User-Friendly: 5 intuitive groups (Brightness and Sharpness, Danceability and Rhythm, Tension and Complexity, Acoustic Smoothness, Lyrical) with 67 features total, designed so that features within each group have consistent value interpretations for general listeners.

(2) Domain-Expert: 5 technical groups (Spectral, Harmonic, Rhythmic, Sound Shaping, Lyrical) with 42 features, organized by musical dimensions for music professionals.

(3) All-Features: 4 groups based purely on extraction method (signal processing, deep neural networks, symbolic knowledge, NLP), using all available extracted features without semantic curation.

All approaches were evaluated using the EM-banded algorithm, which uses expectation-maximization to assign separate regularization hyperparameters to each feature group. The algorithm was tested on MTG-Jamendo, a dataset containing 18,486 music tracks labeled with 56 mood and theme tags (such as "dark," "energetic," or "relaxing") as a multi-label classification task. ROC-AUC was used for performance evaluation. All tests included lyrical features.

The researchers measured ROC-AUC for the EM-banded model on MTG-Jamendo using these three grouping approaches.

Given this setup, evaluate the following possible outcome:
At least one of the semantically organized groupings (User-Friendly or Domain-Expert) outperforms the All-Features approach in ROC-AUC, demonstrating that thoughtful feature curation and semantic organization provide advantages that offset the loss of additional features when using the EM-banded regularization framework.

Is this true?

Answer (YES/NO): NO